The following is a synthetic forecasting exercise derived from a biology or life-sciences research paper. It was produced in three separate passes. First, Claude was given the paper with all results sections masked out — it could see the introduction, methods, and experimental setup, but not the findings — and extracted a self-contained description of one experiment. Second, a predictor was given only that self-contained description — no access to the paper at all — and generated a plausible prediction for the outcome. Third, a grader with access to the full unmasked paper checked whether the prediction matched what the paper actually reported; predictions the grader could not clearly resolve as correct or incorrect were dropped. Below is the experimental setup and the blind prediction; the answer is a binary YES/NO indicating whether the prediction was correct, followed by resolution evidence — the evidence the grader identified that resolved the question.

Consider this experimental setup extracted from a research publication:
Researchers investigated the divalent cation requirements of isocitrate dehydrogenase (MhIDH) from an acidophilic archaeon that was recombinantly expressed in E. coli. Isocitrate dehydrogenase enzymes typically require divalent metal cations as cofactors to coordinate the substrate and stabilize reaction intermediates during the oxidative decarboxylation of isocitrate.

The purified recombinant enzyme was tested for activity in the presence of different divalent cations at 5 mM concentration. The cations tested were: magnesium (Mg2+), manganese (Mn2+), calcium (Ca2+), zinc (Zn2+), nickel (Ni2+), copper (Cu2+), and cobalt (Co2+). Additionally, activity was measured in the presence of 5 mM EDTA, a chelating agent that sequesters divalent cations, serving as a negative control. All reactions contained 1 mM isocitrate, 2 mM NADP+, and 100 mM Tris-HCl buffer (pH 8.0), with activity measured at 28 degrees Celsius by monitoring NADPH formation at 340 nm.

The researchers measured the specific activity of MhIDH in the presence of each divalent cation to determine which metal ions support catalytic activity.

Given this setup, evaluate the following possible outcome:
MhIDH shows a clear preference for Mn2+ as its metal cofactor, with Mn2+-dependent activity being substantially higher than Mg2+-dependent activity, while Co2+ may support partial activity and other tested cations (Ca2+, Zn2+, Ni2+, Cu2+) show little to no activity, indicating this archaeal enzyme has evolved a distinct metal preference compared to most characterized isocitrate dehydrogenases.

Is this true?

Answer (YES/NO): NO